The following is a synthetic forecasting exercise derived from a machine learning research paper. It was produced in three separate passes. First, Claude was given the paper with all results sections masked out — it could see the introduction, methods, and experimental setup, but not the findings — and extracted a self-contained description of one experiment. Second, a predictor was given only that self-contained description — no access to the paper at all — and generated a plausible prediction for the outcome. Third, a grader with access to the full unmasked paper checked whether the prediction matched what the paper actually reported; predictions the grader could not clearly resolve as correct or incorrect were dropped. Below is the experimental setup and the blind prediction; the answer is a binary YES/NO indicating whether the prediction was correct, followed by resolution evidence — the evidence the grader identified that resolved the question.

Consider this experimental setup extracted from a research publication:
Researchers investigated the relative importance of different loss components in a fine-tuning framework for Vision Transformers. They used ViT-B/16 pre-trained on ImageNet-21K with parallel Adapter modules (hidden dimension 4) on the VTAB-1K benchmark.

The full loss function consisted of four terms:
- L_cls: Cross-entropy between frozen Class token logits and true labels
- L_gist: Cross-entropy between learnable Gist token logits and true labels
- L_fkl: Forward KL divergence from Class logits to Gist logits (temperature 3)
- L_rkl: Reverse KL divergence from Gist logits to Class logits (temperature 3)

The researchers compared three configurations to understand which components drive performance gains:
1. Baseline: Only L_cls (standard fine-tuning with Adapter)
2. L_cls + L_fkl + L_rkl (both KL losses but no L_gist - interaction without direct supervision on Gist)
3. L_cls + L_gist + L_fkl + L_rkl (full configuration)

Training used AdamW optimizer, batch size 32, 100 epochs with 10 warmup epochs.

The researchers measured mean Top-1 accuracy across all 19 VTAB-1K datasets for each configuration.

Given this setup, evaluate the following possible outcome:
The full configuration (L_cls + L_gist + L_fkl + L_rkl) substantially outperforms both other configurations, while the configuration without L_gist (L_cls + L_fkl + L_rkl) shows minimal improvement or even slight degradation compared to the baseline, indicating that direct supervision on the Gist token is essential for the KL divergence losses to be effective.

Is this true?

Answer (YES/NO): NO